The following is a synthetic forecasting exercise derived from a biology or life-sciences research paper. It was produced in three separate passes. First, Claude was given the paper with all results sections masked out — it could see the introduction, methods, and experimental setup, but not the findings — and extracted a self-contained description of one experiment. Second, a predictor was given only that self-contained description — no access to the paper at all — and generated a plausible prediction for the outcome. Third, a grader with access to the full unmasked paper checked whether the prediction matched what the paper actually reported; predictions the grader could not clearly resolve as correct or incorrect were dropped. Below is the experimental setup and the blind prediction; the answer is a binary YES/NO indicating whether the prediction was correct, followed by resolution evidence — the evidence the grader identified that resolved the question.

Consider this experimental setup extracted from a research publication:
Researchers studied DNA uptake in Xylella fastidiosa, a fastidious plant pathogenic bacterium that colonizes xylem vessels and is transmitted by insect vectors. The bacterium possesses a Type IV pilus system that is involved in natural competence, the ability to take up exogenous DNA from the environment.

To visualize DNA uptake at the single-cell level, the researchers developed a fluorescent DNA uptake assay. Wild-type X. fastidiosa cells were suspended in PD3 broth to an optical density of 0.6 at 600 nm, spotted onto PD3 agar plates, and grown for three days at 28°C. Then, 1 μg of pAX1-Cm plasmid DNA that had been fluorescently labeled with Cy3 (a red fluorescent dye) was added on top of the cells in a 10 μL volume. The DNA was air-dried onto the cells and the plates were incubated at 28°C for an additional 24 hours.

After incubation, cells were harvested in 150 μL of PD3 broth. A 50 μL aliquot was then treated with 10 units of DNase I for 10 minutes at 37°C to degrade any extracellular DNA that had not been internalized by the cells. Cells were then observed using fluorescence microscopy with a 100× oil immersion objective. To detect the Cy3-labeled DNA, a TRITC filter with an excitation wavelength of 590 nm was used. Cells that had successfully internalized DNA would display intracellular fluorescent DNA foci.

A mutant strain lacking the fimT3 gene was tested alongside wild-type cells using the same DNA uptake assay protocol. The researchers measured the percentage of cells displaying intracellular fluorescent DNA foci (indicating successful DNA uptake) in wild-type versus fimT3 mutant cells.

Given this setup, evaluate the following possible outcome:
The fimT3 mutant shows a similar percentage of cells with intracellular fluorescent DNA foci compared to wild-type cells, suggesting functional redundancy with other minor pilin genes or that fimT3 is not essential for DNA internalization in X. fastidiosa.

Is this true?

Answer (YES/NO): NO